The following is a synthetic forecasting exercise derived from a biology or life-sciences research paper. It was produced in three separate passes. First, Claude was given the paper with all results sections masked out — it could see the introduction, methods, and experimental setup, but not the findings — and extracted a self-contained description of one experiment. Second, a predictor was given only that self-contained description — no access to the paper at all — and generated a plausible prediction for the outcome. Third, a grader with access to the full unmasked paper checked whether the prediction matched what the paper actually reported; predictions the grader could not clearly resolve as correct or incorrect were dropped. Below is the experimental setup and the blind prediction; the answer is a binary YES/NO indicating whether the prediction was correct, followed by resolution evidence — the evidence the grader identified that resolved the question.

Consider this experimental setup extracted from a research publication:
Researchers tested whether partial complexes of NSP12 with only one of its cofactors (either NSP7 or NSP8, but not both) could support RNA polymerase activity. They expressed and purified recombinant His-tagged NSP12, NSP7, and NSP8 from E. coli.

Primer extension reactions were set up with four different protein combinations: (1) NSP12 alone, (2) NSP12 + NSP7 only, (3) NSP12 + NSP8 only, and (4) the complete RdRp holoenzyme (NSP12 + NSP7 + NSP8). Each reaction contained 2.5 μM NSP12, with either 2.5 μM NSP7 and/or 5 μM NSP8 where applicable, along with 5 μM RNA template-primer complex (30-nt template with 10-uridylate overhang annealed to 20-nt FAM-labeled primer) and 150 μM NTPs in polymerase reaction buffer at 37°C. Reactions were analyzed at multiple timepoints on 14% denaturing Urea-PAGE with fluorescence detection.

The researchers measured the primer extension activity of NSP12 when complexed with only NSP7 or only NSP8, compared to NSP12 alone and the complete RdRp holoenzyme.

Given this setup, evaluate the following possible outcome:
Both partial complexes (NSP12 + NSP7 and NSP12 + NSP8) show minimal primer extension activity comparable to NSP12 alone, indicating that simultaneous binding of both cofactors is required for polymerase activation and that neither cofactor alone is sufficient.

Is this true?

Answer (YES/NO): NO